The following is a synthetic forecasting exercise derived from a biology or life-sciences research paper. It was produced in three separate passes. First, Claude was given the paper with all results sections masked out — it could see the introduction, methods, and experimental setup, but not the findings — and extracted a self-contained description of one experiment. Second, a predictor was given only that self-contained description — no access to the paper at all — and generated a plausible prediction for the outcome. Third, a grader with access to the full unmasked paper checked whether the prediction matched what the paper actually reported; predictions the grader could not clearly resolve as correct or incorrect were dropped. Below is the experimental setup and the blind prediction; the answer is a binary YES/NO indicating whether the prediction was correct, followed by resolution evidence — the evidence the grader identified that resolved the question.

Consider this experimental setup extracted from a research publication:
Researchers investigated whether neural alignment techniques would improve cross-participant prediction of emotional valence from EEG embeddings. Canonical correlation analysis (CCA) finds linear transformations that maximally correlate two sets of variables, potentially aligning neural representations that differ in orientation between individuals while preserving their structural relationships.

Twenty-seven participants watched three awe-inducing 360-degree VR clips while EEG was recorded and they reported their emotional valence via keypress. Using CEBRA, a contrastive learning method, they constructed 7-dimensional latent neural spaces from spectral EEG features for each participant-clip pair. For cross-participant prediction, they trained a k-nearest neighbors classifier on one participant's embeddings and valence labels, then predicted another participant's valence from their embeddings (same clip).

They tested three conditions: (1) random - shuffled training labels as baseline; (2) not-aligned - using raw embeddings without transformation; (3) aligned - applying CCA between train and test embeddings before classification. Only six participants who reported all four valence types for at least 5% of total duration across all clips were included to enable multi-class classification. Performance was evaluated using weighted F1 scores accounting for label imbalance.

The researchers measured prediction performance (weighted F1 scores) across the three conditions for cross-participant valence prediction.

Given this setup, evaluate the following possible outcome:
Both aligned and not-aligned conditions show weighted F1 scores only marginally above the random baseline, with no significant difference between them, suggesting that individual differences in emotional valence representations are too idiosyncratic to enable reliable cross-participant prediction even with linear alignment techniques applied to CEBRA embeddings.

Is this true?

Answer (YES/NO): NO